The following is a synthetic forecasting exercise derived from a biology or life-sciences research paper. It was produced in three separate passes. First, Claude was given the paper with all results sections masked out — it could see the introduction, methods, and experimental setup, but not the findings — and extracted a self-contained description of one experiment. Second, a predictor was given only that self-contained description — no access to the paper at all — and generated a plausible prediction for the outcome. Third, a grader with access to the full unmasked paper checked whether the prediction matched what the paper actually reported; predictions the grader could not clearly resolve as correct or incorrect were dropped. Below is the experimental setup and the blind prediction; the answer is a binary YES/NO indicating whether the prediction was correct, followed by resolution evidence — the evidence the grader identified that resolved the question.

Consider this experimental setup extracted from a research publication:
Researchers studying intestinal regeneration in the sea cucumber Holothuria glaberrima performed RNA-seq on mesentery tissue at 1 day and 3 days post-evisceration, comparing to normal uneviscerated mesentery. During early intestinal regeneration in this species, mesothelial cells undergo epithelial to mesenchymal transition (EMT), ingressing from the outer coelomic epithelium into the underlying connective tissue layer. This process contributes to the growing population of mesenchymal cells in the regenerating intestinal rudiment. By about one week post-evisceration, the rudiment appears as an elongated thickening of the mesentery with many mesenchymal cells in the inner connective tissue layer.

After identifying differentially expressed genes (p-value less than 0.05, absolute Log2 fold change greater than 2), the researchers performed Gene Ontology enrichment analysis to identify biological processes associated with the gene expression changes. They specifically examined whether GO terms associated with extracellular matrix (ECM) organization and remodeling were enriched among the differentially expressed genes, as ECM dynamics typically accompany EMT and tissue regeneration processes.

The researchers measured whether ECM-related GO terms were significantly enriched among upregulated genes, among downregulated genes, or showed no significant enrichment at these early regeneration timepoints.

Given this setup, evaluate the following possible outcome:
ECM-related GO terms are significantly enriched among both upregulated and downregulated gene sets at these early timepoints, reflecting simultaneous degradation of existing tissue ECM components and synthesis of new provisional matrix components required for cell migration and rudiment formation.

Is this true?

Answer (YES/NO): NO